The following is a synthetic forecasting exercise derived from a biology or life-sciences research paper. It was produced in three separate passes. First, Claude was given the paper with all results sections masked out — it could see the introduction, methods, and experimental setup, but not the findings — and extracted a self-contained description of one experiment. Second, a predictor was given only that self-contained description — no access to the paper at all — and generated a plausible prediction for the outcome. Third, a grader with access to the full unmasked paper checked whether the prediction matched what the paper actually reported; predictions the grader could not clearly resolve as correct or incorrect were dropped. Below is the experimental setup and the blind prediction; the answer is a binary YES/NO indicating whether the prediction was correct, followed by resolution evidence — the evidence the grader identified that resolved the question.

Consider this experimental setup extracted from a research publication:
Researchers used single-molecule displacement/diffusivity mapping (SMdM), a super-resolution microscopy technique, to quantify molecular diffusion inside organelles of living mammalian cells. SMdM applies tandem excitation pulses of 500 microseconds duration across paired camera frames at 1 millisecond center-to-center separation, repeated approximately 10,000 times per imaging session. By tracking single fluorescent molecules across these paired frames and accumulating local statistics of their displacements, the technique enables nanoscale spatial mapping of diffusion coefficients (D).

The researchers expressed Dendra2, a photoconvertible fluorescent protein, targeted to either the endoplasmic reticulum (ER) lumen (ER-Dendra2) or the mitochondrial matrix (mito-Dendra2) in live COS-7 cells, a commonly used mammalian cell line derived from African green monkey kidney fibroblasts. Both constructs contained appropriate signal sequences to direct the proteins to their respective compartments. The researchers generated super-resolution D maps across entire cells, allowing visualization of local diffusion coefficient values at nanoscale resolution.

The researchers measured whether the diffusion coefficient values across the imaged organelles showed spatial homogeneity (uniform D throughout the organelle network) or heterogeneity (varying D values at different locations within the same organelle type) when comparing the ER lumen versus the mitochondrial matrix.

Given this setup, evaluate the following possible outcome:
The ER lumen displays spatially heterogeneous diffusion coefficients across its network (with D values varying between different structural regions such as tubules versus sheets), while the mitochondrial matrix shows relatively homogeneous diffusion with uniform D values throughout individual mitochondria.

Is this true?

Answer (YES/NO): NO